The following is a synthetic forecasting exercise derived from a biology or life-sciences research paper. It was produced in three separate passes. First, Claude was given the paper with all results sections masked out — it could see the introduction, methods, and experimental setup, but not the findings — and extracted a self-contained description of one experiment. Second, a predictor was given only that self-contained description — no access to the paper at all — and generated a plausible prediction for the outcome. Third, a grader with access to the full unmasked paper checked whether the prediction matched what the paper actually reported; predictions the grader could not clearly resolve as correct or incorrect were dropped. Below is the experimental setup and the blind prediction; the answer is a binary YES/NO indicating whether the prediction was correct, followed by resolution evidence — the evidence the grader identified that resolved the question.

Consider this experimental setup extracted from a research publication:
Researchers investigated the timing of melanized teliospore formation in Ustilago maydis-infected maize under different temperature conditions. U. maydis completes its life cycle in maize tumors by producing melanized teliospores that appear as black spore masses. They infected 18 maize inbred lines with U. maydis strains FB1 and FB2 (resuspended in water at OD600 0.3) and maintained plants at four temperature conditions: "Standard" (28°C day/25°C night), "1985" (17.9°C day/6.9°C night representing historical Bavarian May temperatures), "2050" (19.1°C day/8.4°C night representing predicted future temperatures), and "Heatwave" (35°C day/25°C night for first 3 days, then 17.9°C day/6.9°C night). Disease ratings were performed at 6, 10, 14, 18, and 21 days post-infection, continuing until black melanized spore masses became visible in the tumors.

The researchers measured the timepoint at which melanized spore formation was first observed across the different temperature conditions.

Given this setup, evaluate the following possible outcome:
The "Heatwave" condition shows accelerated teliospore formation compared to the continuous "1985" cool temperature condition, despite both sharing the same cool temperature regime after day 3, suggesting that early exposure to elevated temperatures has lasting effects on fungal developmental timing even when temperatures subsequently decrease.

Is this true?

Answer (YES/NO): YES